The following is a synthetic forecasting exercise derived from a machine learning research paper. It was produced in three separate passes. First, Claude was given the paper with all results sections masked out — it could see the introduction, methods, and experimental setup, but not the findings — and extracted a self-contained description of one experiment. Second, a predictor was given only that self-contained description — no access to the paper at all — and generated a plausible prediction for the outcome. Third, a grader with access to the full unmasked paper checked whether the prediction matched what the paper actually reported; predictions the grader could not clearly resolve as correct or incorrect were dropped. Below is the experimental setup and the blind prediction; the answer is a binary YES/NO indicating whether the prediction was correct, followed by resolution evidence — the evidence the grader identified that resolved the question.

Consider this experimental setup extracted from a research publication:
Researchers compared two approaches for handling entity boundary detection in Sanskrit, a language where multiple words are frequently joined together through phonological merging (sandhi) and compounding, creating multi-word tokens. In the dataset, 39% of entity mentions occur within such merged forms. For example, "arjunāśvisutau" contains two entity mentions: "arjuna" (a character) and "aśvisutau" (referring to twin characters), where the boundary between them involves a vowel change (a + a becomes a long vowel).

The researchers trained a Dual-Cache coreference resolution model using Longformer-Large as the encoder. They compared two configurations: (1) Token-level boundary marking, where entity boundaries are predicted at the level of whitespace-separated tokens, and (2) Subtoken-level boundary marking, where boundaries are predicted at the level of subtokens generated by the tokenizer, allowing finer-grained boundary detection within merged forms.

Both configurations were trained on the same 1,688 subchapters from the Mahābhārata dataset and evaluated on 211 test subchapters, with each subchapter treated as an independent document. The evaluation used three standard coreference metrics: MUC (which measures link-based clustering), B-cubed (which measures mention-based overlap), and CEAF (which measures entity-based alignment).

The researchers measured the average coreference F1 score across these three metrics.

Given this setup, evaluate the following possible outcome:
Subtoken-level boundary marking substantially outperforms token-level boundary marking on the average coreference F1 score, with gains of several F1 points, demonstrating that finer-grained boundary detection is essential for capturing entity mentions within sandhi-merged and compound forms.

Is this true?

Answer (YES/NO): YES